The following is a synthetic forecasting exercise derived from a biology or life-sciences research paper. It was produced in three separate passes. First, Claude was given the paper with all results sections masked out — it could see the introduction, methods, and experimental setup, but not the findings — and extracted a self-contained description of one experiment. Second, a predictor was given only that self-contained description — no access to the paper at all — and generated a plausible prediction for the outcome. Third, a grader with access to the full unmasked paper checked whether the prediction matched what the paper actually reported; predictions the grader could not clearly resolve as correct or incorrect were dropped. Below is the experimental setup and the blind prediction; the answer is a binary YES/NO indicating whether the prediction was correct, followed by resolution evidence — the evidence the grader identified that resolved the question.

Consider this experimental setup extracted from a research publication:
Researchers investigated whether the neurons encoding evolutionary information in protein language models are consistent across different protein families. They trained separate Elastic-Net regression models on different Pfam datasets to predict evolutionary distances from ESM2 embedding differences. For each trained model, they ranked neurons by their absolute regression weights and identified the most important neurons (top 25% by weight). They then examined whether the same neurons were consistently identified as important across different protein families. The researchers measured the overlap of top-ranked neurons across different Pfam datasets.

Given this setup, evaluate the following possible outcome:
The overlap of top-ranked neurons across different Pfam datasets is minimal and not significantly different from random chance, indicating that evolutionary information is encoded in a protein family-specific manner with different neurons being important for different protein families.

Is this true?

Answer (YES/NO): NO